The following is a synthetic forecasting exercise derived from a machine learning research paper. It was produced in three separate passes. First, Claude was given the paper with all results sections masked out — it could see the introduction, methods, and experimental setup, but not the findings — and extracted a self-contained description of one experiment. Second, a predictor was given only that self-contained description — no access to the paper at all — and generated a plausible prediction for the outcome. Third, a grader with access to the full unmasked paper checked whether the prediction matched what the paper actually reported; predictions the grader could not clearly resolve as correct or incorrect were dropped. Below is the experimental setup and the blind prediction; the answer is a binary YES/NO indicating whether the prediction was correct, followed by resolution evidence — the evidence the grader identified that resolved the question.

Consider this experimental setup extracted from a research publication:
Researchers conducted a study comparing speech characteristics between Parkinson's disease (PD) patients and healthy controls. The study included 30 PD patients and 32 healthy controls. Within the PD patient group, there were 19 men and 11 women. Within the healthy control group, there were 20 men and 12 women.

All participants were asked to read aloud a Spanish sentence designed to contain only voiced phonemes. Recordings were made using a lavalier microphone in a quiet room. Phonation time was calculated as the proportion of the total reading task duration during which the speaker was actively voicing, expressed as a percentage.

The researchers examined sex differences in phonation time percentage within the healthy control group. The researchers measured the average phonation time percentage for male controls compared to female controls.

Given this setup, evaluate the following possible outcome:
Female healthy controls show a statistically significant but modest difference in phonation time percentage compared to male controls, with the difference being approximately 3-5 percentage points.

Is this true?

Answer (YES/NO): NO